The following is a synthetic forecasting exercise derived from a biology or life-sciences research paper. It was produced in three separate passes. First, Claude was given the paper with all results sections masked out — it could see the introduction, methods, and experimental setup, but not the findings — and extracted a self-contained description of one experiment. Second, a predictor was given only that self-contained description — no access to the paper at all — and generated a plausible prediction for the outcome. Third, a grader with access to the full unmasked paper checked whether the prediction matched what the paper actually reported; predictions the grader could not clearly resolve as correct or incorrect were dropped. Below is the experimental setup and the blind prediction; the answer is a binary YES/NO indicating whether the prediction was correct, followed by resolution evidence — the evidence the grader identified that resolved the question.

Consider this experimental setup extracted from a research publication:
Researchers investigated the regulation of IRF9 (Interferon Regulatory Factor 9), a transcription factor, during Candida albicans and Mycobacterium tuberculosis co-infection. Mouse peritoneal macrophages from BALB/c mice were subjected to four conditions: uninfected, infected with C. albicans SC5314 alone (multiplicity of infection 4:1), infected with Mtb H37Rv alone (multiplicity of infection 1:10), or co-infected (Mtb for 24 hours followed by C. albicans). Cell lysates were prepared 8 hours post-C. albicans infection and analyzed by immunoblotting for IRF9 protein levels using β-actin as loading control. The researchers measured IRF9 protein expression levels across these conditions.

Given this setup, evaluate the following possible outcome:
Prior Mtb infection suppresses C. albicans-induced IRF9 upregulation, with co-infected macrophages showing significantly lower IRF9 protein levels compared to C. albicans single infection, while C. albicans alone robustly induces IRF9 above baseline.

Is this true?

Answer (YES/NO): YES